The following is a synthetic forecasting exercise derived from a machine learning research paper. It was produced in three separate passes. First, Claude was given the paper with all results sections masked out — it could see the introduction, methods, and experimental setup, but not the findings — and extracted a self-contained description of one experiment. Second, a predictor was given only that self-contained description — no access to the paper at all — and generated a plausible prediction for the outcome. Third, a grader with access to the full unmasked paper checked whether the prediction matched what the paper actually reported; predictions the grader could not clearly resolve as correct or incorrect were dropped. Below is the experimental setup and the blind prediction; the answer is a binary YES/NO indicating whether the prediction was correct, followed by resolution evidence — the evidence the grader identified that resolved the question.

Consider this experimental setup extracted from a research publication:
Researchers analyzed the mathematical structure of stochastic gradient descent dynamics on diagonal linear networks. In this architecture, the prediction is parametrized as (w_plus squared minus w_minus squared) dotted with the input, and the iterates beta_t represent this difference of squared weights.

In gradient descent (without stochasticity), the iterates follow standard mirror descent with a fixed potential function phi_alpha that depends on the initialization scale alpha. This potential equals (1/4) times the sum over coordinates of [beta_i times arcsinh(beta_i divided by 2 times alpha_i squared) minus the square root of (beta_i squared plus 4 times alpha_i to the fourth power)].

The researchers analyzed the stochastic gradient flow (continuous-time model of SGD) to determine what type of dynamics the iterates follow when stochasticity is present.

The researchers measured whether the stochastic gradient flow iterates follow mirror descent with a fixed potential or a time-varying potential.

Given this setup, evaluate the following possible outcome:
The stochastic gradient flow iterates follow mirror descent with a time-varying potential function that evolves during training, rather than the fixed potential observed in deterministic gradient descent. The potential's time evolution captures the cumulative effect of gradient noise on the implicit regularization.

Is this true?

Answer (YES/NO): YES